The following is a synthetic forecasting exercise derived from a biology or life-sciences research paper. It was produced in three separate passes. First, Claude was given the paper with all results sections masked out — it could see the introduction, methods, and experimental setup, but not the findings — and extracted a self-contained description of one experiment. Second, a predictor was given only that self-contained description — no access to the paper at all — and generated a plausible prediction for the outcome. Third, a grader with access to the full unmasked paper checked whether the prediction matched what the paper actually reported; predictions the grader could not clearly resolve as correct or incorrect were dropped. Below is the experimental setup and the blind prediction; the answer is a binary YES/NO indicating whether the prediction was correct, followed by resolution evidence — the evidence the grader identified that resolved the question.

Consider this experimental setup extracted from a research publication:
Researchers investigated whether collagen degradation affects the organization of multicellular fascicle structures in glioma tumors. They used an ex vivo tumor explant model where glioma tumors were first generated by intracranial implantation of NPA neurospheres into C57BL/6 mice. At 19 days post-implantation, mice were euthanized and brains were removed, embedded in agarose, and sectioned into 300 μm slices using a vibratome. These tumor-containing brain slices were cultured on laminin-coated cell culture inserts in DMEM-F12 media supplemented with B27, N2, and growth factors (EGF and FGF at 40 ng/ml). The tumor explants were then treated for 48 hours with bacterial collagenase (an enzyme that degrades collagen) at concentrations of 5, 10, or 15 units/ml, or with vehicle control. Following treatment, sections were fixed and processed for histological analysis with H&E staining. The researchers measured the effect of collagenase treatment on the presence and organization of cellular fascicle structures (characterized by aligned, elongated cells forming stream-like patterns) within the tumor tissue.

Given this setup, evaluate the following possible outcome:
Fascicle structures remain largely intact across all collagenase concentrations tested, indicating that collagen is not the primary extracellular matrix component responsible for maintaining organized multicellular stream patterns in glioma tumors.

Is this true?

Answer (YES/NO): NO